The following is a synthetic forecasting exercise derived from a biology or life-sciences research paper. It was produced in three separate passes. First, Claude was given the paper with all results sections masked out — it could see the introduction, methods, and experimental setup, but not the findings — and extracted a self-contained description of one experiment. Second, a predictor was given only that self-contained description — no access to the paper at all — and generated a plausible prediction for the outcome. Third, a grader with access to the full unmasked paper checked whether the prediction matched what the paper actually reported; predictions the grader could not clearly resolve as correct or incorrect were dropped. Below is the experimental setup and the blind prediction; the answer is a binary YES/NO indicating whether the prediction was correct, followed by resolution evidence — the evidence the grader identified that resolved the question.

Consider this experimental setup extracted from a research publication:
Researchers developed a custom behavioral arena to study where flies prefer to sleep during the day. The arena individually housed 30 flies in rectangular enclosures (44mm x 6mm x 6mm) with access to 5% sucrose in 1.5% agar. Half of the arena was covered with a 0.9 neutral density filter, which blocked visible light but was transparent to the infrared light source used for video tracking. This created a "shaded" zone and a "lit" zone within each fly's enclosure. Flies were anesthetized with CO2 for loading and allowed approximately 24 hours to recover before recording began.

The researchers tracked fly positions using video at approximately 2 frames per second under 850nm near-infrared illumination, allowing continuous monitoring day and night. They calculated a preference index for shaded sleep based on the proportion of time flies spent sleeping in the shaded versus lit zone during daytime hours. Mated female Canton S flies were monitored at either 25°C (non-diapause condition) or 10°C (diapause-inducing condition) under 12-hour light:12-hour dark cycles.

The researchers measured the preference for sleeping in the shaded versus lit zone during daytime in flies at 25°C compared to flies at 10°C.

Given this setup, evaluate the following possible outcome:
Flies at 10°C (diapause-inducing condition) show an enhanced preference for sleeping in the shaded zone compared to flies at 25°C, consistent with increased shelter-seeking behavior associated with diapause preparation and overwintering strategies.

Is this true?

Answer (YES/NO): NO